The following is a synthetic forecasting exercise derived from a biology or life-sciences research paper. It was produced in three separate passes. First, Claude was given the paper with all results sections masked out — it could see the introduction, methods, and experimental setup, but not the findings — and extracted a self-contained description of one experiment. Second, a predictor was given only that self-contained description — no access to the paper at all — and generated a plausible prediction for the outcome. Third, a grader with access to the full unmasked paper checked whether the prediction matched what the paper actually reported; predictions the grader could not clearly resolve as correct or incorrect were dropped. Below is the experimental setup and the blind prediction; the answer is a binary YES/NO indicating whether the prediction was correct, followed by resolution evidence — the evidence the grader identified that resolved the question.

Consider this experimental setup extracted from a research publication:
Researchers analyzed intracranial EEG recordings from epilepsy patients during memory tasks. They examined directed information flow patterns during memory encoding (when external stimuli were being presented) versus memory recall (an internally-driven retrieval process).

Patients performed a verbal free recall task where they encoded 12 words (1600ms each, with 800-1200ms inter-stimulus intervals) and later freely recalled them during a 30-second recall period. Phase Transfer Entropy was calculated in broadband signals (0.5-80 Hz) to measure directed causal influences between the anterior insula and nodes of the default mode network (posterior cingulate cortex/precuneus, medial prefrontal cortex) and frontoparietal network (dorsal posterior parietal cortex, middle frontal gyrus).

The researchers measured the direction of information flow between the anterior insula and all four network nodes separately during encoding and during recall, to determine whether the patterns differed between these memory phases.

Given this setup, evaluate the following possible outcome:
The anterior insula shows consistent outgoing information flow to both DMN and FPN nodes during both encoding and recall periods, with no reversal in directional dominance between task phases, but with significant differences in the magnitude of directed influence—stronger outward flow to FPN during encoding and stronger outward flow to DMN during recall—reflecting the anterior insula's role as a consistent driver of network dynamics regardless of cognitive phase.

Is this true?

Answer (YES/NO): NO